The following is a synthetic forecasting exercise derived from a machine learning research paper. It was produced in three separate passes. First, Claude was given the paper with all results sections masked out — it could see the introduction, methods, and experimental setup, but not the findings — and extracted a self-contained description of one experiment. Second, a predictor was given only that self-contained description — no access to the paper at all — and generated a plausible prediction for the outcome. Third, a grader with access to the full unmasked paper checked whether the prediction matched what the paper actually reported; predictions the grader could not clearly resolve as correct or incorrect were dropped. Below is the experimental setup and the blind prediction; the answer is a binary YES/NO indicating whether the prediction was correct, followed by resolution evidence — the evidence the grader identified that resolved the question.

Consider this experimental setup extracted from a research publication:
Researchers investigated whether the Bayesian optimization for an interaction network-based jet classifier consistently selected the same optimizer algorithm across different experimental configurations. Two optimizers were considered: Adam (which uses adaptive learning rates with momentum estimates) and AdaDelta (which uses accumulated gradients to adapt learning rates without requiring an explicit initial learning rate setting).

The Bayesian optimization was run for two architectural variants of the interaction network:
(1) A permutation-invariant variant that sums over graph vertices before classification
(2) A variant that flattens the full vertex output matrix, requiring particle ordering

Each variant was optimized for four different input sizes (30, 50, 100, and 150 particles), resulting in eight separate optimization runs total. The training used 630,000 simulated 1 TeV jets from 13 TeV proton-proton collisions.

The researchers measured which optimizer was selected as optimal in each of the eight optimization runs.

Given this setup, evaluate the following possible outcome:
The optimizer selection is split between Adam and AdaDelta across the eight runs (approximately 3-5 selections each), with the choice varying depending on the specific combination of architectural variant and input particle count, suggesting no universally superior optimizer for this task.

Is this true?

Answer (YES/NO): NO